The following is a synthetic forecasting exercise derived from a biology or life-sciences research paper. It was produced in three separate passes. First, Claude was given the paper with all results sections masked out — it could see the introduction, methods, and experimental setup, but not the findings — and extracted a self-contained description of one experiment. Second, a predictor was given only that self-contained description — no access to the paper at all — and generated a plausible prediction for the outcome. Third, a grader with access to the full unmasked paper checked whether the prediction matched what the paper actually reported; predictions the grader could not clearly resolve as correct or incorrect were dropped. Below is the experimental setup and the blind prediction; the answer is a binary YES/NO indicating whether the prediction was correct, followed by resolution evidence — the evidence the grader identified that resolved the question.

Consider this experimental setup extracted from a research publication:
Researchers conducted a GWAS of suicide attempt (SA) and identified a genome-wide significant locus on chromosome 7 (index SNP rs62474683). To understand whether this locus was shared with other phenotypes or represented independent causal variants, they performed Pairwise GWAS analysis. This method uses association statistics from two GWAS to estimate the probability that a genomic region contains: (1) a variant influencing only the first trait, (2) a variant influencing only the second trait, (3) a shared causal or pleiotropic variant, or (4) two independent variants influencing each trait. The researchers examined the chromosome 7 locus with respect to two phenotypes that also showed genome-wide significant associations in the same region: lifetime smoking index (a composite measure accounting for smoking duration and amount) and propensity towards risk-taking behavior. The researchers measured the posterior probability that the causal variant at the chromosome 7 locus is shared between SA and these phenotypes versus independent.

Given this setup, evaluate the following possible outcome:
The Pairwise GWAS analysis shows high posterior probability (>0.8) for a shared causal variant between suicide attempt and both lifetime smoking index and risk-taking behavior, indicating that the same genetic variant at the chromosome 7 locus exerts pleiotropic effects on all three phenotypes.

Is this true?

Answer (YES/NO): YES